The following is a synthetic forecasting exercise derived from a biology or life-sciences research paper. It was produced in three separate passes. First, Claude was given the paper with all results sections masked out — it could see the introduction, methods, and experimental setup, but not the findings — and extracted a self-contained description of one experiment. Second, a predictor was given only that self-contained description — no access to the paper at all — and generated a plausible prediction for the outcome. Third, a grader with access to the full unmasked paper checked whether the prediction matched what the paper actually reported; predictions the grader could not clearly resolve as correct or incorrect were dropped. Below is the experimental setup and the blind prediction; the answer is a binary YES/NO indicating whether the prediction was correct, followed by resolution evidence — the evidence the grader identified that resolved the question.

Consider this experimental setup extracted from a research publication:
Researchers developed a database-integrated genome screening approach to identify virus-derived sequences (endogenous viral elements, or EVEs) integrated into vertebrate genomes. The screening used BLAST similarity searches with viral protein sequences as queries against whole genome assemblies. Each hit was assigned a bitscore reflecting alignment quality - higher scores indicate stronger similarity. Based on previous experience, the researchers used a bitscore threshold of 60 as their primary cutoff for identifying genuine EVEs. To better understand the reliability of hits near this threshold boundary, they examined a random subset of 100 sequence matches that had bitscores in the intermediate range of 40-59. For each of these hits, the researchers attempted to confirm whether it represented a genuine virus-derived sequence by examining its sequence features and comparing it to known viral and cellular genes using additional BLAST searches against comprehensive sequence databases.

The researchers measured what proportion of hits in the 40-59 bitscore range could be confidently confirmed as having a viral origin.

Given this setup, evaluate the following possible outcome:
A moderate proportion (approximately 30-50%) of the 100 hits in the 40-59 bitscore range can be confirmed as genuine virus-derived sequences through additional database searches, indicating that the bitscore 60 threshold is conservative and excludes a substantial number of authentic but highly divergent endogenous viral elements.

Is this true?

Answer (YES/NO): YES